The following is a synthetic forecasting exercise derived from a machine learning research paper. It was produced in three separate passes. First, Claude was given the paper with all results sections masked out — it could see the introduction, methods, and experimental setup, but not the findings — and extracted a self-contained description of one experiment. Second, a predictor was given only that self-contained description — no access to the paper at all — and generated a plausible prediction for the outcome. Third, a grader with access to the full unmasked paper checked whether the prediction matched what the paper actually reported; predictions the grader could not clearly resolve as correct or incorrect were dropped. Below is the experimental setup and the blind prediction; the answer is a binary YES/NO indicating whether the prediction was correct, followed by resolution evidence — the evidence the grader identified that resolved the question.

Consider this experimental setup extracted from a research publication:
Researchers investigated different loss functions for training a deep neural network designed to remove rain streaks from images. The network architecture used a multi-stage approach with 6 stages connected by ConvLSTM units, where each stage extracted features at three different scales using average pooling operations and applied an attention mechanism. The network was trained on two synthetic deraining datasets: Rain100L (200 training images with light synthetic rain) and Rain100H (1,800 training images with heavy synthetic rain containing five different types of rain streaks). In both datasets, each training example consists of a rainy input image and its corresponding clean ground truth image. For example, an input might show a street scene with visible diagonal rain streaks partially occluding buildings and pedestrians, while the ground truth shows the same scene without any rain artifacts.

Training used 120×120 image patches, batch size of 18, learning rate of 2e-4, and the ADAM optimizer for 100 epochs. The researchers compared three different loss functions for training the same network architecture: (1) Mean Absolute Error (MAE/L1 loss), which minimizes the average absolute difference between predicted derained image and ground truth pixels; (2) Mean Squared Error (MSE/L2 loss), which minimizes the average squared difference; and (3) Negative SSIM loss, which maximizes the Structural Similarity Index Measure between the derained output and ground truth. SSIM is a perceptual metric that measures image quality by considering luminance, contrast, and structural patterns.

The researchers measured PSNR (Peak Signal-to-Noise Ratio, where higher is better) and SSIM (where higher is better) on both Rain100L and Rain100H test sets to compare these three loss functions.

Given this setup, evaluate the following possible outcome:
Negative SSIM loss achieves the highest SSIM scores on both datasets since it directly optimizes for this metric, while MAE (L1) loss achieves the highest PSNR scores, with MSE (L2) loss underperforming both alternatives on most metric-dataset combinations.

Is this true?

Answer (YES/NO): NO